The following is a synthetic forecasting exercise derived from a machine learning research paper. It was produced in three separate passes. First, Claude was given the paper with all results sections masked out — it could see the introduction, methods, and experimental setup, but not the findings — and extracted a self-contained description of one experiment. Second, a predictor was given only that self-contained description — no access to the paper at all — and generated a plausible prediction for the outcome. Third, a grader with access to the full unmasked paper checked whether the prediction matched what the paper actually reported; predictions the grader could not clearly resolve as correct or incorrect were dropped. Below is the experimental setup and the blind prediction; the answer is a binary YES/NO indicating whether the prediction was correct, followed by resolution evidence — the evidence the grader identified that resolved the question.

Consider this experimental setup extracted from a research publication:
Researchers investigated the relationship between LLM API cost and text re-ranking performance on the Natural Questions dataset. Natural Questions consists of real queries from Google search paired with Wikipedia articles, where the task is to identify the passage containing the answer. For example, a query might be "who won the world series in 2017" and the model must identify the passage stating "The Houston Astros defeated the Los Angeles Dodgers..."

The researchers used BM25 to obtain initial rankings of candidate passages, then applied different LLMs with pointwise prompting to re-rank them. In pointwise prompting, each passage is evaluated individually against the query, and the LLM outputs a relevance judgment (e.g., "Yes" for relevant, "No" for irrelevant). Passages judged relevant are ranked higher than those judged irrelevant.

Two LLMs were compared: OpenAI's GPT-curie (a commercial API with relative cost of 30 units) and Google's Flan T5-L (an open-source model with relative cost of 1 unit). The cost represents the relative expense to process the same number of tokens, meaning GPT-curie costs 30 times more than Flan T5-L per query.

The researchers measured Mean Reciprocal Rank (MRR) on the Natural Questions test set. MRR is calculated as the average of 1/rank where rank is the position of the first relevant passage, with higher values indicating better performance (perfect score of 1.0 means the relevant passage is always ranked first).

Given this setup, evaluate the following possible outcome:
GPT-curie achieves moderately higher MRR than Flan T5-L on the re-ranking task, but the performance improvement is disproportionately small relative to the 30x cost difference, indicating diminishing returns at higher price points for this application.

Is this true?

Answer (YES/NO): NO